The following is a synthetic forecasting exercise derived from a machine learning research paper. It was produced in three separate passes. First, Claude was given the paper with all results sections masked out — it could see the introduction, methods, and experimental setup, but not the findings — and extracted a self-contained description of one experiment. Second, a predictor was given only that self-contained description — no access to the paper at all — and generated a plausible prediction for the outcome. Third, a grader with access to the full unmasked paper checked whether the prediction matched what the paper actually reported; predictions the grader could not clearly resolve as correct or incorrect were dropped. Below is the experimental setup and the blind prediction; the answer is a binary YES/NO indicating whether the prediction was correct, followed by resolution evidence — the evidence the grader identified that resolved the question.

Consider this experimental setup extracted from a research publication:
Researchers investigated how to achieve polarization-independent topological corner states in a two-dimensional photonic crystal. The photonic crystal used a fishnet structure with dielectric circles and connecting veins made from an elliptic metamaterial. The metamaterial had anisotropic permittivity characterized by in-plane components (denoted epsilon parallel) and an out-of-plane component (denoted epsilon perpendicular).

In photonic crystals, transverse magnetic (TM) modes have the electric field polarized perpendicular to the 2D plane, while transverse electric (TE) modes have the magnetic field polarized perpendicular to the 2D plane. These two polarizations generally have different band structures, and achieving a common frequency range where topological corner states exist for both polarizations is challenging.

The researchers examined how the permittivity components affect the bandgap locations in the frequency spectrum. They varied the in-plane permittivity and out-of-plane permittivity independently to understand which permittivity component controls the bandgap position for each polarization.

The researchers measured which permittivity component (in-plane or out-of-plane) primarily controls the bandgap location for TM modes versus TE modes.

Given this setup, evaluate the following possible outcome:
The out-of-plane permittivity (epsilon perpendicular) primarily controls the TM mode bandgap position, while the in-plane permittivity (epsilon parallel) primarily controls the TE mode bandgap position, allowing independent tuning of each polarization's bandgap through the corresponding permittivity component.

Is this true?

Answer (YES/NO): YES